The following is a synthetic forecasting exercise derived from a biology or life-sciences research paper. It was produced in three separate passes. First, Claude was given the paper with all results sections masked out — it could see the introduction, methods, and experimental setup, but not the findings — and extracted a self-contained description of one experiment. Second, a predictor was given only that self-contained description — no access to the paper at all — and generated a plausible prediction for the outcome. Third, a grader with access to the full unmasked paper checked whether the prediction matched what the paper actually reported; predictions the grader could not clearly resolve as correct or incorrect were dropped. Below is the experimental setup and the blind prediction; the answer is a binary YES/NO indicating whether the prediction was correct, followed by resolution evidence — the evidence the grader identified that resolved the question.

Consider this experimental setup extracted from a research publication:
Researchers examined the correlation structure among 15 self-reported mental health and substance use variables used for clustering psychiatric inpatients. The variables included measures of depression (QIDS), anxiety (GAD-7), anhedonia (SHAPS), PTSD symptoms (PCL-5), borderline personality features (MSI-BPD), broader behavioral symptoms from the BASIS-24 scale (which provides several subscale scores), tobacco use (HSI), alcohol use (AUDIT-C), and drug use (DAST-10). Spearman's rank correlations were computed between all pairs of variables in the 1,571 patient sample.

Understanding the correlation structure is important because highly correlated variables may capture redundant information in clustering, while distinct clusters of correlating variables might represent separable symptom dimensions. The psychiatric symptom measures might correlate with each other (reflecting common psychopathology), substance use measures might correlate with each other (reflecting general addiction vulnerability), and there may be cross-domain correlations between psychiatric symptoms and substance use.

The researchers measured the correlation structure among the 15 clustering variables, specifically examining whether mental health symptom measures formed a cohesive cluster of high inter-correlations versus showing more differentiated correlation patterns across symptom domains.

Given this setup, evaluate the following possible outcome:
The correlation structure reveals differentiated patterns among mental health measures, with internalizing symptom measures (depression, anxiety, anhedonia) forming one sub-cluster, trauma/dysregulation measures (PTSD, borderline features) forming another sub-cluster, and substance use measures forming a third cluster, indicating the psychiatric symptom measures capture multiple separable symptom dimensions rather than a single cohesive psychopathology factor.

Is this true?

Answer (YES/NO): NO